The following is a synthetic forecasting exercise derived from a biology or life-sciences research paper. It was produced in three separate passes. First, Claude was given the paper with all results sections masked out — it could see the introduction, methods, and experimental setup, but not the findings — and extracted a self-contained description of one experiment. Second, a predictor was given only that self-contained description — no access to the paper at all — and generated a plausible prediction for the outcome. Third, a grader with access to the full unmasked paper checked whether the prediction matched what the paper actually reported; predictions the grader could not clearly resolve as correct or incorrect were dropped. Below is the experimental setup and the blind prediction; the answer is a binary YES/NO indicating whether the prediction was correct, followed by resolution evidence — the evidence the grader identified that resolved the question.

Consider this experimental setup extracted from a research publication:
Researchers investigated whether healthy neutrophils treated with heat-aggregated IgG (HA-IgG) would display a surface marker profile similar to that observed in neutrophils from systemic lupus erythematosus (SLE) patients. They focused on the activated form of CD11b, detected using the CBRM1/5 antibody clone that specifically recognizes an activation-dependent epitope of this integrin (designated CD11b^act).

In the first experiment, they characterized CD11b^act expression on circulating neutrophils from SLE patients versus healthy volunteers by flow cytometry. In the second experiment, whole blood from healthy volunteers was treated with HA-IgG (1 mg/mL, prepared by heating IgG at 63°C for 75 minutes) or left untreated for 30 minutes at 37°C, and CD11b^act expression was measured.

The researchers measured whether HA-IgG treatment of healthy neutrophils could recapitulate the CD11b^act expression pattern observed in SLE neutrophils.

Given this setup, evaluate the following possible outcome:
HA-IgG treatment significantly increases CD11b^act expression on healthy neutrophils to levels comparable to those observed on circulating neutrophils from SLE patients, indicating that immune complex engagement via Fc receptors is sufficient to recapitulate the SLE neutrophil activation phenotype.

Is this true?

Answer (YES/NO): YES